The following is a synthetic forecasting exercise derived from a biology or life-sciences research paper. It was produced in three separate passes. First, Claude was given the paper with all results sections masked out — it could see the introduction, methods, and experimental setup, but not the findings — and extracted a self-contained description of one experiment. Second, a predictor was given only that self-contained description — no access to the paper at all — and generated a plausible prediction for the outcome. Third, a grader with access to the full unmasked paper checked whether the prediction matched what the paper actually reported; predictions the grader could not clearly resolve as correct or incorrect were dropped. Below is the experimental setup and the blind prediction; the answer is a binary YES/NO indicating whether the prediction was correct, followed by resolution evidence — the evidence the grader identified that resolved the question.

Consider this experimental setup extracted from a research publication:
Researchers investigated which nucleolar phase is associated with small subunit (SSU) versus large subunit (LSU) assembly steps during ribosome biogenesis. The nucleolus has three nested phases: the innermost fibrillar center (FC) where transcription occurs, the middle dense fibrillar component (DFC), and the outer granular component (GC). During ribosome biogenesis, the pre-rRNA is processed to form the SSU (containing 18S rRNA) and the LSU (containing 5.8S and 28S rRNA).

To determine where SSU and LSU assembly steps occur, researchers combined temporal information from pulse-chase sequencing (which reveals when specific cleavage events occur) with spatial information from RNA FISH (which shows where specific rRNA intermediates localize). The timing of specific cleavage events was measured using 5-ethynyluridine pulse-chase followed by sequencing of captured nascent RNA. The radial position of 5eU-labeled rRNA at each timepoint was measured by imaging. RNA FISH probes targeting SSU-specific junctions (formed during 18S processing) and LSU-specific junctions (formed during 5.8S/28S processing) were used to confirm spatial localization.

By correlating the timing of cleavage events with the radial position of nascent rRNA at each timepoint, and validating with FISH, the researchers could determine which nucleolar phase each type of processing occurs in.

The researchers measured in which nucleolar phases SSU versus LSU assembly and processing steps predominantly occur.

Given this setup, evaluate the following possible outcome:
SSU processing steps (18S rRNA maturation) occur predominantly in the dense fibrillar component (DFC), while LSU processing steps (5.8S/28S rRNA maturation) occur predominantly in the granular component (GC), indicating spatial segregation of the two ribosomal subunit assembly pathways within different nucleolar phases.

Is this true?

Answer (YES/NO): NO